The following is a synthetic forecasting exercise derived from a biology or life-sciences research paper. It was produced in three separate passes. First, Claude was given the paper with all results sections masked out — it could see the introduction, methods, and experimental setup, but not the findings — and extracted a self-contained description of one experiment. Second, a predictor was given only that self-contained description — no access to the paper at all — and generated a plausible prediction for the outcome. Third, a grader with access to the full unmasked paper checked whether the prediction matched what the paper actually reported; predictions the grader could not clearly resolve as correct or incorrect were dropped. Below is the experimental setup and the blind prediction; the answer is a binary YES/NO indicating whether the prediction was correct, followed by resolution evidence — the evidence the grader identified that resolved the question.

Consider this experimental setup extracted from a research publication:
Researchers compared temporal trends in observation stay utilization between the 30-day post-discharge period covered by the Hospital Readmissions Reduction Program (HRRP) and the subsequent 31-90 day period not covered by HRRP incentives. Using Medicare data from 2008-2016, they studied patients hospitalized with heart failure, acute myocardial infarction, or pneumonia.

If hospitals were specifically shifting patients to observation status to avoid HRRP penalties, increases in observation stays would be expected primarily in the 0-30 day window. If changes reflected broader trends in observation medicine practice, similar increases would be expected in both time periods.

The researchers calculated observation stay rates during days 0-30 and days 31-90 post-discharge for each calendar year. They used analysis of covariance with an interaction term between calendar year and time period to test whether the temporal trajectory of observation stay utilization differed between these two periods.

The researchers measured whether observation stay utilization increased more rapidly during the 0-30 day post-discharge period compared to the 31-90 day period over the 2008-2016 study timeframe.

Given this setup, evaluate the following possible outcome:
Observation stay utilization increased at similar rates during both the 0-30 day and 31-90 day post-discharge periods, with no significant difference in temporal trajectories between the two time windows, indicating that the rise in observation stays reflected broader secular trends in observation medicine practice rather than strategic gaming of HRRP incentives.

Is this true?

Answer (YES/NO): NO